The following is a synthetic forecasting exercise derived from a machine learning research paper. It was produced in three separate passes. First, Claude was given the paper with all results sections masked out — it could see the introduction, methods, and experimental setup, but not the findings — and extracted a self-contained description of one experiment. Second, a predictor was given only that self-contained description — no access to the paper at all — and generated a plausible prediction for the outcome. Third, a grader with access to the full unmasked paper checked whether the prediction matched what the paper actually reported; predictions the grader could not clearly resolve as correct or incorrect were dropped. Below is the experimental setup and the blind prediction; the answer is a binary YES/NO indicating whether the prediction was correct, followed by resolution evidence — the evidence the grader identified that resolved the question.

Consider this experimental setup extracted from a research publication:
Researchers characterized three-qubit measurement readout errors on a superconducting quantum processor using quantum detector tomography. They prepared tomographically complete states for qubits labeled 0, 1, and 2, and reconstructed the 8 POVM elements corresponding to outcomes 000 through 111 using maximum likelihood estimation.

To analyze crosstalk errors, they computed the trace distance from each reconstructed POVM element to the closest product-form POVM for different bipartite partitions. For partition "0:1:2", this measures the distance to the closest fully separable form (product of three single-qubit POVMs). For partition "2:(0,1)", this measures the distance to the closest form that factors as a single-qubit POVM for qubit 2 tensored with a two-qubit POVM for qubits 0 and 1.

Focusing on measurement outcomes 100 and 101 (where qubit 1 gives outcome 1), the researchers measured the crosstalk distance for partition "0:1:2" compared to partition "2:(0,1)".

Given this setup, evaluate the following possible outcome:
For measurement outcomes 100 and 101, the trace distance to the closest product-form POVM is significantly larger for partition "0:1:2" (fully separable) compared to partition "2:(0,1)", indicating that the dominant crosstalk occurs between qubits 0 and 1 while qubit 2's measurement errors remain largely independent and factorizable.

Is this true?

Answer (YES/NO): YES